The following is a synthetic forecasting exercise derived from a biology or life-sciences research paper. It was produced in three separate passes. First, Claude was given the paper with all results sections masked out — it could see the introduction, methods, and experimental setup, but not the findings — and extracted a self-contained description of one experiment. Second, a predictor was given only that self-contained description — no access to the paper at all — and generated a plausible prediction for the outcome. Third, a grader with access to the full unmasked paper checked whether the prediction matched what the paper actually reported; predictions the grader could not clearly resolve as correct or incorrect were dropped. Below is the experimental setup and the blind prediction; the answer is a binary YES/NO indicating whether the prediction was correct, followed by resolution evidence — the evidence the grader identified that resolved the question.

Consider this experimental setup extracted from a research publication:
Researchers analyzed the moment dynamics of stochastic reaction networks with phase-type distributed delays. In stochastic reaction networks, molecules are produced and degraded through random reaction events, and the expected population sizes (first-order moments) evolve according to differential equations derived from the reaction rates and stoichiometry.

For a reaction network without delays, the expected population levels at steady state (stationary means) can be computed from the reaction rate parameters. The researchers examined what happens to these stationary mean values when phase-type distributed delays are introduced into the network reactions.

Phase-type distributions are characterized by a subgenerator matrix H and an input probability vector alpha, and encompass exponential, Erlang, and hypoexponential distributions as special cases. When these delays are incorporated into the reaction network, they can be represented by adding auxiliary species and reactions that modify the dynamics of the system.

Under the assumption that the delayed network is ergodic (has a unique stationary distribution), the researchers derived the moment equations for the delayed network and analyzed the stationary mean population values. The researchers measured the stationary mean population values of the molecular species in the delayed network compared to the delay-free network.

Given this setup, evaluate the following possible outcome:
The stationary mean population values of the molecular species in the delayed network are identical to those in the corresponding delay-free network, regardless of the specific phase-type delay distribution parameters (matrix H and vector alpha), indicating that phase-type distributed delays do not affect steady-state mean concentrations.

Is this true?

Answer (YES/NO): YES